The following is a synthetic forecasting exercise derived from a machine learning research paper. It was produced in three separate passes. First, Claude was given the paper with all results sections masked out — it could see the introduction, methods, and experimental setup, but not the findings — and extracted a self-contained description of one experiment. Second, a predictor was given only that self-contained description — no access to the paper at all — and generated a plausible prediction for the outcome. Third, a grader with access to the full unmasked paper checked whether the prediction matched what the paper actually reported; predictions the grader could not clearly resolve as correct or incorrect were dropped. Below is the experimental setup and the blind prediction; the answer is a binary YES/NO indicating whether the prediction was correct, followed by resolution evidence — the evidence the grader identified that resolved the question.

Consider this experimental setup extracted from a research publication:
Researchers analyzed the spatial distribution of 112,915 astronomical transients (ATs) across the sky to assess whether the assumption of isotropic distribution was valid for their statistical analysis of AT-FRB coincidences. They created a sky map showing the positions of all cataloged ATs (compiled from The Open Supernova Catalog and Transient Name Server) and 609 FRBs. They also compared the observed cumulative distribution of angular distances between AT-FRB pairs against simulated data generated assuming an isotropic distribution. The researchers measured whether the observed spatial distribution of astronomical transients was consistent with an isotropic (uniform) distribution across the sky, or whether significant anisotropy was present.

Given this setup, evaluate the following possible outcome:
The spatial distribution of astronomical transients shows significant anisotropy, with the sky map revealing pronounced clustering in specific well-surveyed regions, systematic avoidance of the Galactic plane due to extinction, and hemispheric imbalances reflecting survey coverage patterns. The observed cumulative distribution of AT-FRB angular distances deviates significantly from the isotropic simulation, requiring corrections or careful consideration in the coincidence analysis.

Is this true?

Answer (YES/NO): YES